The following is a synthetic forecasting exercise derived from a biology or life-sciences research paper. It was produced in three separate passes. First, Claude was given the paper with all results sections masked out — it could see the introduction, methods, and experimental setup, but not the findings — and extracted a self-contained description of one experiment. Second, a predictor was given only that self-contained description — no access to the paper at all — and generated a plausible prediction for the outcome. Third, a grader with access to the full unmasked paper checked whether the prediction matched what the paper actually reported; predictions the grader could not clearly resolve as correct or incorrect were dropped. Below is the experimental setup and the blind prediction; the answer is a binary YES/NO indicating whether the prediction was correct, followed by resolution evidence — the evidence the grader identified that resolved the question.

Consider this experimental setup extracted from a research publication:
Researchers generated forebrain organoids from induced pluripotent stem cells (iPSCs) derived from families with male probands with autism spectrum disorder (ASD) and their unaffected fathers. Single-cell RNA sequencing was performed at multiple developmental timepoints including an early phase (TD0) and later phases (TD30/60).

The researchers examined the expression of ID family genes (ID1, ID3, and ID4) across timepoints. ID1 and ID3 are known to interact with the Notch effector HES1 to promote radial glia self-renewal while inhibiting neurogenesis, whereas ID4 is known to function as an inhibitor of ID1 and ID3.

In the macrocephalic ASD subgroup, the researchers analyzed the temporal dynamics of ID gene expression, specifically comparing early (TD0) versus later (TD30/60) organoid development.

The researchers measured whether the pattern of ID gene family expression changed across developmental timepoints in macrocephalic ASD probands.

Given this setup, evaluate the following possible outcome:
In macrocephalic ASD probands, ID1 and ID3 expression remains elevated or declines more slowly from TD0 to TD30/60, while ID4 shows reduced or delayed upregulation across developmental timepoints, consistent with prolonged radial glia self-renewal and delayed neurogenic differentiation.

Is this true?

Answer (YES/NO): NO